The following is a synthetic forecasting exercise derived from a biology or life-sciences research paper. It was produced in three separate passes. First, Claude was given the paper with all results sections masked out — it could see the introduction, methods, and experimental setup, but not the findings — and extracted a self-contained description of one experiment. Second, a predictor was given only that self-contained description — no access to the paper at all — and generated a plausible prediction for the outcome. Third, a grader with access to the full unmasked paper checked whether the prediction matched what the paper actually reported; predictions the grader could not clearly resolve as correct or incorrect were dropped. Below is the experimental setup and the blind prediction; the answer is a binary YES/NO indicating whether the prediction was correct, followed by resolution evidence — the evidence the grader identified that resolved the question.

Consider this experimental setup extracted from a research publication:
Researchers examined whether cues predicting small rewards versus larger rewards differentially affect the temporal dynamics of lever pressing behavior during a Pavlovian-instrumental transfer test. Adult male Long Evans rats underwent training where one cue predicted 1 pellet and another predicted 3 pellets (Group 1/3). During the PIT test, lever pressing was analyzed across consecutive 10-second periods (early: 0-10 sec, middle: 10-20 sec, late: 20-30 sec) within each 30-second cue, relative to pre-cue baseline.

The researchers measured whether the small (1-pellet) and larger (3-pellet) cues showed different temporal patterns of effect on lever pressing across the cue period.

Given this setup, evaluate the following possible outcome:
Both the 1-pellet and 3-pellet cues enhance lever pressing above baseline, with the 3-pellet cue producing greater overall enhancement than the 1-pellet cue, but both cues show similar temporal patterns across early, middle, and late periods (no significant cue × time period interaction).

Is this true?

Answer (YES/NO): NO